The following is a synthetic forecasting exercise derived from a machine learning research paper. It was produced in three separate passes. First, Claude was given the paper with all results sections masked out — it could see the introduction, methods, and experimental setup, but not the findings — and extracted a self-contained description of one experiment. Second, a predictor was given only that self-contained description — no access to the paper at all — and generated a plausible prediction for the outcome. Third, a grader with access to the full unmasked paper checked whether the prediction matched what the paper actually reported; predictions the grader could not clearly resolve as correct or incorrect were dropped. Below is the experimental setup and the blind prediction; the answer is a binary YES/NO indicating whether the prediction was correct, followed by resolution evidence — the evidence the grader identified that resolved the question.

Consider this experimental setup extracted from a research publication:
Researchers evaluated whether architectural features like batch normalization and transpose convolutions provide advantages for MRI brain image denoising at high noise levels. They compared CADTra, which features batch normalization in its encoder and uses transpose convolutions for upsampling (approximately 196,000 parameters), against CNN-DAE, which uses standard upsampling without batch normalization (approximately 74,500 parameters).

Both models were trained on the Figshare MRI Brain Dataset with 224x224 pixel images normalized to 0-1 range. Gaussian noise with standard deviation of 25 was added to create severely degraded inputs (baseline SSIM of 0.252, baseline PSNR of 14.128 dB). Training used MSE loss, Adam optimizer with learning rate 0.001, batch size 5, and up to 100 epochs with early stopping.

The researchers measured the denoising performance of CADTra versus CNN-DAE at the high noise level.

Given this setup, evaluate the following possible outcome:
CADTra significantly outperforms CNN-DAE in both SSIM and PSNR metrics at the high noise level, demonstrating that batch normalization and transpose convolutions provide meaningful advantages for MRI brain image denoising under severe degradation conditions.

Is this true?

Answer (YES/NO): NO